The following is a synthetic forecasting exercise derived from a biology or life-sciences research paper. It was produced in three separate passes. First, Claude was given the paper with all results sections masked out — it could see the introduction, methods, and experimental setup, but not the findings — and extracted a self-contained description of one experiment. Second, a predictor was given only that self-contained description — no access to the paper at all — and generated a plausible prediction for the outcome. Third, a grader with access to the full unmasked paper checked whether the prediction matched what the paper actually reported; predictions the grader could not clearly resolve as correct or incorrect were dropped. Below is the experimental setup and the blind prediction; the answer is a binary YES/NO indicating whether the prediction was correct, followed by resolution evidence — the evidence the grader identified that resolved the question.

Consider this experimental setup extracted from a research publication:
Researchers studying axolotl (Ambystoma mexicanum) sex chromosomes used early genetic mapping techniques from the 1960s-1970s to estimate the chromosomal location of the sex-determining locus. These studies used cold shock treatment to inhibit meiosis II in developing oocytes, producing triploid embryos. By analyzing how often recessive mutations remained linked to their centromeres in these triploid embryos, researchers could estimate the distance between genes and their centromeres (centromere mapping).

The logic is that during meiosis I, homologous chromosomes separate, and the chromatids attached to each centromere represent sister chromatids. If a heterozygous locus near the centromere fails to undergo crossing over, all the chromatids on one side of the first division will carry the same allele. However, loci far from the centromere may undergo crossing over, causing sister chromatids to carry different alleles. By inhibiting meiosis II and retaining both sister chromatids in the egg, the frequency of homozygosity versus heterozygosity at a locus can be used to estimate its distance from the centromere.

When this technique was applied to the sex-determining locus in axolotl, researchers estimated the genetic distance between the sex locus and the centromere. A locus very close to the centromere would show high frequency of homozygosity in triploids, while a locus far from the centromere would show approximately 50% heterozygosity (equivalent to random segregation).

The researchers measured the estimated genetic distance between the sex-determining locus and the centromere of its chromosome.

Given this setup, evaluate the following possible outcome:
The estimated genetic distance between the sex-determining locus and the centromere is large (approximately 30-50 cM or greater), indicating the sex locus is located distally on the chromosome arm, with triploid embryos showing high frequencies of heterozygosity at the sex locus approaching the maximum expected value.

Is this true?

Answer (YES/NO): YES